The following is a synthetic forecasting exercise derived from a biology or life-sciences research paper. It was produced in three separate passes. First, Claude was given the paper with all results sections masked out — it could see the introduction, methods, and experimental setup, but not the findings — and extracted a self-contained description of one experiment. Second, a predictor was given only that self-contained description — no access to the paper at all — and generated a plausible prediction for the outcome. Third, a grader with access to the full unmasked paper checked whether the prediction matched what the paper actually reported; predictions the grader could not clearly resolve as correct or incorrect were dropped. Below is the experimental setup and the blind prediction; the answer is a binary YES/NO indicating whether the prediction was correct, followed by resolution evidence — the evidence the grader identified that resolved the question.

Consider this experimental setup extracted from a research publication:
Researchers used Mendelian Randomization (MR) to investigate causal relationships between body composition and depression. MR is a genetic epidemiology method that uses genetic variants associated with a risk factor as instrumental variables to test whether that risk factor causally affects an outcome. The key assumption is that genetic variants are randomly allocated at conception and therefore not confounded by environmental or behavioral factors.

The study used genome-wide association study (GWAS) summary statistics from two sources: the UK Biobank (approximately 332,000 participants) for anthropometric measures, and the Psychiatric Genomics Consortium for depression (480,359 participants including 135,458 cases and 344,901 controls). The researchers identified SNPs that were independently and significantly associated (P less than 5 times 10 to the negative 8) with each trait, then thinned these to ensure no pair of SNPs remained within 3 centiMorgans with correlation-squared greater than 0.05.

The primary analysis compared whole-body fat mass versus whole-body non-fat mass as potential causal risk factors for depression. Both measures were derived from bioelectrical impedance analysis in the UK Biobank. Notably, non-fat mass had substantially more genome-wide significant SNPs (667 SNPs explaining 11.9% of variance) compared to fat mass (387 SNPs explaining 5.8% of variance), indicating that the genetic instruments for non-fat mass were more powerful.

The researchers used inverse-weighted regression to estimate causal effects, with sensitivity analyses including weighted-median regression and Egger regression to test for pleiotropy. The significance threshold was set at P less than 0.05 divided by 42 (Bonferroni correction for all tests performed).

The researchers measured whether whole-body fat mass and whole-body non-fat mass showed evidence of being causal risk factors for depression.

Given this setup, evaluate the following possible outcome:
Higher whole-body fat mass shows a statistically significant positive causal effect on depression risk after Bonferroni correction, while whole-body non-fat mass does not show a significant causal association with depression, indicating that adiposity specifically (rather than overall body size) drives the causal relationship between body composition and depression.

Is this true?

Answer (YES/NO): YES